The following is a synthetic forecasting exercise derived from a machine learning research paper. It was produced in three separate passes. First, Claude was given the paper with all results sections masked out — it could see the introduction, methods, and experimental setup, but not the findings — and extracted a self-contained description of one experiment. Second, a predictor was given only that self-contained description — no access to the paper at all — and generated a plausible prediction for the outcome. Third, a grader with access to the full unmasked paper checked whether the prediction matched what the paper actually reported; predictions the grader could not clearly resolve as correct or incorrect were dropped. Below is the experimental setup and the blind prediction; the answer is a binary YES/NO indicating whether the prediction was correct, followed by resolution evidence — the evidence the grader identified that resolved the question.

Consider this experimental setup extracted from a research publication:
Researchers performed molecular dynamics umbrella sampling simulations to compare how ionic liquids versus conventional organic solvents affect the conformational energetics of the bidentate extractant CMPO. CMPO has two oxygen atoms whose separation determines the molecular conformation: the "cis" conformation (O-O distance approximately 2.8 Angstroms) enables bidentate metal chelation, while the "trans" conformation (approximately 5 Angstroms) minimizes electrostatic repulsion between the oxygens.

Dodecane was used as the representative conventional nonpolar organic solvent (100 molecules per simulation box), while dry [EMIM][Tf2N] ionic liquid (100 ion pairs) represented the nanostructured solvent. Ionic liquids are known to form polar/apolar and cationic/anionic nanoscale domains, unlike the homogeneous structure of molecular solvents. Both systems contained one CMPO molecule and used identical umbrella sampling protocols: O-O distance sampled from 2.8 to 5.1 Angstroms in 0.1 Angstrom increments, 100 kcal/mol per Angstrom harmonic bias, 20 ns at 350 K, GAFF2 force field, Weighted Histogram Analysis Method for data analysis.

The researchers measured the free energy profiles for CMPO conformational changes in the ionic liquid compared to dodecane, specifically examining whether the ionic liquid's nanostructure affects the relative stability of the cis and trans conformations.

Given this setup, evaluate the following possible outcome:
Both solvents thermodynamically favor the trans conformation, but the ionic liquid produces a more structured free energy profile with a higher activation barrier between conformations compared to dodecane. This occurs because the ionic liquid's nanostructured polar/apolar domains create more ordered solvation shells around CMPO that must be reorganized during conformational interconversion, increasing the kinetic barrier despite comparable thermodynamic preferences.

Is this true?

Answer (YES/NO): NO